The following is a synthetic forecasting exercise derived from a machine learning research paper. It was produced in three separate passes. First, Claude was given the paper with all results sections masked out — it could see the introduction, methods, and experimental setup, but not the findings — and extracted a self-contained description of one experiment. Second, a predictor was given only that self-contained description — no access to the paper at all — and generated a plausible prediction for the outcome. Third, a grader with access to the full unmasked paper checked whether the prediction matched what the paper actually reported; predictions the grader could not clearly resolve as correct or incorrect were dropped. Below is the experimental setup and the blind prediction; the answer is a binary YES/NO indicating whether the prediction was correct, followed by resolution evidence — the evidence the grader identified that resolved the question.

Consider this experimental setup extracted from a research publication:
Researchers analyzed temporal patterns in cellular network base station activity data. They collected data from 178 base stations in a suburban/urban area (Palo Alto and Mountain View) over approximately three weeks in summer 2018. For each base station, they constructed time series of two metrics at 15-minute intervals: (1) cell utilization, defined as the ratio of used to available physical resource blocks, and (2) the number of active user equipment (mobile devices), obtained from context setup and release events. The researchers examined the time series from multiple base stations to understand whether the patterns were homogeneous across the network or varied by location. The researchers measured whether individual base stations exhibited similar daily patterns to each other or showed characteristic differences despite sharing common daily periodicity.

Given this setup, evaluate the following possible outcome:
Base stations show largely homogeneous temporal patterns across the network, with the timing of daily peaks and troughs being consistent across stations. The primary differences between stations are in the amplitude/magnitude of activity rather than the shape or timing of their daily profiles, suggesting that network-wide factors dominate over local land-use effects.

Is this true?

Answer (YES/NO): NO